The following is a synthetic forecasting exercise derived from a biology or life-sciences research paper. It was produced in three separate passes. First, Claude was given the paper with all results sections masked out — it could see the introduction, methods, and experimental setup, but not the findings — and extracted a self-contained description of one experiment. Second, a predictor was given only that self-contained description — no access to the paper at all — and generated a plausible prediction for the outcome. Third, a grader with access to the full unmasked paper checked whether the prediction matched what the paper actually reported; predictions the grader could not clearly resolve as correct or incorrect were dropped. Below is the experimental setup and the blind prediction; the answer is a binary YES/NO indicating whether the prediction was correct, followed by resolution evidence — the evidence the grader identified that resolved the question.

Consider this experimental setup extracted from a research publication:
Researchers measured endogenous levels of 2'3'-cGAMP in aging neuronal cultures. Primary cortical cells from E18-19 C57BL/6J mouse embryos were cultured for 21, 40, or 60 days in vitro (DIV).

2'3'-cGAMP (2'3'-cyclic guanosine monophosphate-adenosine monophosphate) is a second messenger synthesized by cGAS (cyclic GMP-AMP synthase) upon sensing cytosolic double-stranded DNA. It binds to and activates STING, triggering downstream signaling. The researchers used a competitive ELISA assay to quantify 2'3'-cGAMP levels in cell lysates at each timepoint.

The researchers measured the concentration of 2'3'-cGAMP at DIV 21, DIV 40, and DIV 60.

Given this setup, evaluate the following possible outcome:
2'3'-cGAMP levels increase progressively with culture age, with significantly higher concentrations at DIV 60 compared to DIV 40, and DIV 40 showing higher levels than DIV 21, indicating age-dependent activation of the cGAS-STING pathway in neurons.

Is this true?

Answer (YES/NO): NO